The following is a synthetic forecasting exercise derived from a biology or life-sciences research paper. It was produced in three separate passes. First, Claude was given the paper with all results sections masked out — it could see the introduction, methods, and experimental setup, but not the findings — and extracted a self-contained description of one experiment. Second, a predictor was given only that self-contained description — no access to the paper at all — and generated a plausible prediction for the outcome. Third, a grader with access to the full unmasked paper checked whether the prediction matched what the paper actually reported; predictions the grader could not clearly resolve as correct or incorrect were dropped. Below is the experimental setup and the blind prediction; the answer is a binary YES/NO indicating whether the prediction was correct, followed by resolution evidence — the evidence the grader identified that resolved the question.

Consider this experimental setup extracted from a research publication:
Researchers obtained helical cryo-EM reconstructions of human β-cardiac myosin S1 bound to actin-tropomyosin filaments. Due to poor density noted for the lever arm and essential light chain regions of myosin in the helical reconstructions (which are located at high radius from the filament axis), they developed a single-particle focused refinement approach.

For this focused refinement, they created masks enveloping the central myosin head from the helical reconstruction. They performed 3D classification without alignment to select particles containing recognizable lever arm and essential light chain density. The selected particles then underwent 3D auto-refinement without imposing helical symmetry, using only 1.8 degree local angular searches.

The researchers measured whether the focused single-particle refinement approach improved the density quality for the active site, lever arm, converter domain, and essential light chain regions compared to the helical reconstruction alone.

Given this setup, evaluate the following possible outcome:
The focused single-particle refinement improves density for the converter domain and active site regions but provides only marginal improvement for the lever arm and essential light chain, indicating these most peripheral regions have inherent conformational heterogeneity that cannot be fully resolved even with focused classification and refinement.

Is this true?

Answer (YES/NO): NO